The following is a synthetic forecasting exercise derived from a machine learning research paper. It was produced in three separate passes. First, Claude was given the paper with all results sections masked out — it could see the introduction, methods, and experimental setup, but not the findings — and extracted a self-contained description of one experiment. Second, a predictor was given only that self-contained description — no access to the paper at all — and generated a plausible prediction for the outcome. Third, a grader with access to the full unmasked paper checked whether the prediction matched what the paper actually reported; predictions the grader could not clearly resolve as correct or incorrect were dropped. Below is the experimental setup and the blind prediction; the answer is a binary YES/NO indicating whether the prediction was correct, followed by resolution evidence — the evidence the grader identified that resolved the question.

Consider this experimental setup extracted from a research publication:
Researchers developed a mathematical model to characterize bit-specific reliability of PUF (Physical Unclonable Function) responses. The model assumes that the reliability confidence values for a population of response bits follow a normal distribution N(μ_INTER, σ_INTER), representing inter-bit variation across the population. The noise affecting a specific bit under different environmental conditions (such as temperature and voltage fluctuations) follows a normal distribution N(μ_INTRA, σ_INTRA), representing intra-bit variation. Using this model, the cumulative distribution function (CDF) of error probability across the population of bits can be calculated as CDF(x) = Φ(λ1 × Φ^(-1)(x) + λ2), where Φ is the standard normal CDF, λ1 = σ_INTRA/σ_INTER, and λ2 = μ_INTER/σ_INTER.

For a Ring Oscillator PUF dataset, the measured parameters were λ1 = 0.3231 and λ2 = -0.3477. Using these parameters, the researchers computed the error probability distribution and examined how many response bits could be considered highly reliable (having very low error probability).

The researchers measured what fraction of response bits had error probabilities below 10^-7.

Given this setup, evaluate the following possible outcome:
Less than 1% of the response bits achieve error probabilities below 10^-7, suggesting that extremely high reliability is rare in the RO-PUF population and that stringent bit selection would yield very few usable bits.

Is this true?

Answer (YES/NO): NO